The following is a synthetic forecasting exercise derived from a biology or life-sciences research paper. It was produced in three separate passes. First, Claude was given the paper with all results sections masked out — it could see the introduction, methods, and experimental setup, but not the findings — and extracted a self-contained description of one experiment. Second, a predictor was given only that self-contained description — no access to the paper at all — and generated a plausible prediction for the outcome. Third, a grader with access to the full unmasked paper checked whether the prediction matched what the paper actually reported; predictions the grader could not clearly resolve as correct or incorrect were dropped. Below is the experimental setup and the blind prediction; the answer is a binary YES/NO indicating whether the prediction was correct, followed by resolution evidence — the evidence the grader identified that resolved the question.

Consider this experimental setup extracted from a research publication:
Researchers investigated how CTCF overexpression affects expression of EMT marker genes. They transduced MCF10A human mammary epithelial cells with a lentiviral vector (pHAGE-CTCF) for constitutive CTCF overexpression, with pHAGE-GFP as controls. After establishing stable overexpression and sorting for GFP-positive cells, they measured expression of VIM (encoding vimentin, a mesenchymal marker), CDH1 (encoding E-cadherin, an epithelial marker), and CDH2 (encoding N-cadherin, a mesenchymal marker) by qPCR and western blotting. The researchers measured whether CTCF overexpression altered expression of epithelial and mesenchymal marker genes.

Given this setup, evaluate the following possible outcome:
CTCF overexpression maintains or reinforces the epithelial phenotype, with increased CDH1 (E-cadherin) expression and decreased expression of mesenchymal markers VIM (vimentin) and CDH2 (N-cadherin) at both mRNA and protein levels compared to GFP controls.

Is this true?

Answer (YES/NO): NO